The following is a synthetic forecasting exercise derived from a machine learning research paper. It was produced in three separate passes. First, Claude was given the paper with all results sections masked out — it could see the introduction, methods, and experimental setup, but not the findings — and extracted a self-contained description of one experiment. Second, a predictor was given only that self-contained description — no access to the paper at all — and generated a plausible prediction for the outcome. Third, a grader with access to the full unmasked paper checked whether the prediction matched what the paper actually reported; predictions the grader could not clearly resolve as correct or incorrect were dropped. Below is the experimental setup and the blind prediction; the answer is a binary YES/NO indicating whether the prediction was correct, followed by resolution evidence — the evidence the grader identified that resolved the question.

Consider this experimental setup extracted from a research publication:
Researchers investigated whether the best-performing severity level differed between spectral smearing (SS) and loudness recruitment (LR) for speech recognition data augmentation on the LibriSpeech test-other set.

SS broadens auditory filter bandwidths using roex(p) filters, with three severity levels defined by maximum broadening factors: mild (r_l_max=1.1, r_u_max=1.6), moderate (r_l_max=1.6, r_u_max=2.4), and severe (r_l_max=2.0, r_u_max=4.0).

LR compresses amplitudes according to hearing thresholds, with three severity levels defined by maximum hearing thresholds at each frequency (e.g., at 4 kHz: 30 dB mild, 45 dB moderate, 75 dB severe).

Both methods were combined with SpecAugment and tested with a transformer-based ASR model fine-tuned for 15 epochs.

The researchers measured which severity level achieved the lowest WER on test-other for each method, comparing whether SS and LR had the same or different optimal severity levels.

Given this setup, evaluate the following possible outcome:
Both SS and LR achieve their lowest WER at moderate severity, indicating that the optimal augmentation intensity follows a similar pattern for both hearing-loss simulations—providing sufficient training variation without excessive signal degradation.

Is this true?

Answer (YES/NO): NO